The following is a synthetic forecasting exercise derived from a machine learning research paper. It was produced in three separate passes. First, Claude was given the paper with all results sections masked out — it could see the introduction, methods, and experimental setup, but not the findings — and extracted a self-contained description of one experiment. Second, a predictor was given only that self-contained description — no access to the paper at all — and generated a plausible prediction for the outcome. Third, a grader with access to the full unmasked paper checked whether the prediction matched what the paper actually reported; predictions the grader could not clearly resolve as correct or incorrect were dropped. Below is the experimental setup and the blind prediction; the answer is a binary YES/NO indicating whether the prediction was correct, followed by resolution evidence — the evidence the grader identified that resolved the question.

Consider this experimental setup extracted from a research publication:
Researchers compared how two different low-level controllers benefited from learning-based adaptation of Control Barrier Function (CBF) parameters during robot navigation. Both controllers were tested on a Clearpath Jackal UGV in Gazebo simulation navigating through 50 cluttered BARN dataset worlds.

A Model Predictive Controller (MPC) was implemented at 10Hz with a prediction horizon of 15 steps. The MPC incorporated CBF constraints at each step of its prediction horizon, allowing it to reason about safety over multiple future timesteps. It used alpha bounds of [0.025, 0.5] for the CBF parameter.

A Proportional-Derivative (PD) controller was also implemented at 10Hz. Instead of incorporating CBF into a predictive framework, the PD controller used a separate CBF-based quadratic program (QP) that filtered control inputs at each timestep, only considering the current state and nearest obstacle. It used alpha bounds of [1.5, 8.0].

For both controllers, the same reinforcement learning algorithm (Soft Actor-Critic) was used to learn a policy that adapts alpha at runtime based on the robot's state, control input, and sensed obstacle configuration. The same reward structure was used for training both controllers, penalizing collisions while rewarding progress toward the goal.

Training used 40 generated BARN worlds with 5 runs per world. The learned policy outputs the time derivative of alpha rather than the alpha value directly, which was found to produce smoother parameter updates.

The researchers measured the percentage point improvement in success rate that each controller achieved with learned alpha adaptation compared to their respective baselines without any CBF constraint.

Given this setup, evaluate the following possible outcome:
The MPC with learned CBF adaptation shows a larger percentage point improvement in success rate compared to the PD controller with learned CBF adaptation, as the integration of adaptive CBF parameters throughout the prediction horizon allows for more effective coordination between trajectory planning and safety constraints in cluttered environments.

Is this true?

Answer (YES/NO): YES